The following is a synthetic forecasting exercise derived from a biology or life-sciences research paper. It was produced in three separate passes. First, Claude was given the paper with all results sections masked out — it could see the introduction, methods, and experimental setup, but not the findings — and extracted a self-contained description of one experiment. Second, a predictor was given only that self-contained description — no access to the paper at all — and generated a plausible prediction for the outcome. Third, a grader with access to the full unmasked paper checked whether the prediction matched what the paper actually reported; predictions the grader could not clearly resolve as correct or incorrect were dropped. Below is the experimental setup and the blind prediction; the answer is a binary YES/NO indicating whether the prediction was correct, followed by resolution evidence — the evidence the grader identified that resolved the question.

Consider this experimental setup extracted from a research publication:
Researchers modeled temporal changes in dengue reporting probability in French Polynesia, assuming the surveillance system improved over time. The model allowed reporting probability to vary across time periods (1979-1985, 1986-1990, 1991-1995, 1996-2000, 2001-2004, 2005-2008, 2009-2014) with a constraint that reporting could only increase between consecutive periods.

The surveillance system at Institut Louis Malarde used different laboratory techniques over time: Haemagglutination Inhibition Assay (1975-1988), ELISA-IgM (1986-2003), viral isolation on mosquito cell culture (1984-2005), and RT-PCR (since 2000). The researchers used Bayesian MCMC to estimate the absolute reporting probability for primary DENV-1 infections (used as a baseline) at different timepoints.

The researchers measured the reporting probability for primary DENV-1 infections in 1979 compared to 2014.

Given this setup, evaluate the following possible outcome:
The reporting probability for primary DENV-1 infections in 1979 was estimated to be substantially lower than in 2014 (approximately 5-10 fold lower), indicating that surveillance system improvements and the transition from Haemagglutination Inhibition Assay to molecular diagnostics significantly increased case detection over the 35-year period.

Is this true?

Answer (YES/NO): NO